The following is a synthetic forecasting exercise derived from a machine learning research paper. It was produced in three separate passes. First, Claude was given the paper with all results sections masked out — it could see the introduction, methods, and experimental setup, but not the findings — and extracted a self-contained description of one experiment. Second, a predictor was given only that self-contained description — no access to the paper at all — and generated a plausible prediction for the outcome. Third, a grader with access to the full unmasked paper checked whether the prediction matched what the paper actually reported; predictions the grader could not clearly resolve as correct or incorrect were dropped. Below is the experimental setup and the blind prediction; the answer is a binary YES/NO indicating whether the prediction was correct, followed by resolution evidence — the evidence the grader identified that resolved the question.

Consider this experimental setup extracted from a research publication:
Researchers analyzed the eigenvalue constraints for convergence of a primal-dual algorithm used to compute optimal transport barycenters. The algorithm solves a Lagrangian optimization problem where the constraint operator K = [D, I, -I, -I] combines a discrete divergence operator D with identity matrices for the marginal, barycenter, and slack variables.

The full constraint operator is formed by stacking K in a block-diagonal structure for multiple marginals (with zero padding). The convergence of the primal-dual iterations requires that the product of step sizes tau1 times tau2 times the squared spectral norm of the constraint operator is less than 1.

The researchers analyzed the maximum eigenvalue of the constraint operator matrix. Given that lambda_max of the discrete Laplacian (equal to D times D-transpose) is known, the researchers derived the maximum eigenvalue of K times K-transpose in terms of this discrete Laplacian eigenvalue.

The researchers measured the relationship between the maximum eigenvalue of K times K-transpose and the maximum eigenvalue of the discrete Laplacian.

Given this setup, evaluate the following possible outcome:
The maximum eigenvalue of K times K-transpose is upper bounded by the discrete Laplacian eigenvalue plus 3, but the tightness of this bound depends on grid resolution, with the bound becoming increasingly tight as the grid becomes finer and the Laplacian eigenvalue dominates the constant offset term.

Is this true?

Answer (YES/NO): NO